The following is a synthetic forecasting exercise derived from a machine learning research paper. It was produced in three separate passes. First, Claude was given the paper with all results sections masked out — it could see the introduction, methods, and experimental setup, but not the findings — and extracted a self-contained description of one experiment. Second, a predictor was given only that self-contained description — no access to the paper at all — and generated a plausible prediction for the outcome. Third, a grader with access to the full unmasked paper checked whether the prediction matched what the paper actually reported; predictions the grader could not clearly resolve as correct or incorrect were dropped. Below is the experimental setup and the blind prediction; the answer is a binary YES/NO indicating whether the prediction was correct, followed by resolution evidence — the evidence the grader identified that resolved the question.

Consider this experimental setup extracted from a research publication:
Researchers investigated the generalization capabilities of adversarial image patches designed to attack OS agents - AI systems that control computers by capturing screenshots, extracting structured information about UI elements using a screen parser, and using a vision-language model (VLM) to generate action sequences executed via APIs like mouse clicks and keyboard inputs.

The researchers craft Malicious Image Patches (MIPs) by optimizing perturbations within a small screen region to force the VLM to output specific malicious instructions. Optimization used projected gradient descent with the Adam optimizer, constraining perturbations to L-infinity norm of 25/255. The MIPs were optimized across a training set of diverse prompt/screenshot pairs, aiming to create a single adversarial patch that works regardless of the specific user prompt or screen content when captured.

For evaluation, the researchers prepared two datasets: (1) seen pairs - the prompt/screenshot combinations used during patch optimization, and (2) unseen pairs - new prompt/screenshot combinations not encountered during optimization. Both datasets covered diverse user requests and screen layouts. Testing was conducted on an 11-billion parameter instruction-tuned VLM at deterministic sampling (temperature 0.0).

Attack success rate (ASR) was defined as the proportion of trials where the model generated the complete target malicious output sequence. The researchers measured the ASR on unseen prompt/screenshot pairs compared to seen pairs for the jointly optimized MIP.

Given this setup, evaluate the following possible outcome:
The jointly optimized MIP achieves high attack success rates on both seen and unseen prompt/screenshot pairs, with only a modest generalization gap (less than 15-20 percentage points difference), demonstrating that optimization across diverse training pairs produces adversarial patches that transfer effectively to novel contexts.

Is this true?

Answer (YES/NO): YES